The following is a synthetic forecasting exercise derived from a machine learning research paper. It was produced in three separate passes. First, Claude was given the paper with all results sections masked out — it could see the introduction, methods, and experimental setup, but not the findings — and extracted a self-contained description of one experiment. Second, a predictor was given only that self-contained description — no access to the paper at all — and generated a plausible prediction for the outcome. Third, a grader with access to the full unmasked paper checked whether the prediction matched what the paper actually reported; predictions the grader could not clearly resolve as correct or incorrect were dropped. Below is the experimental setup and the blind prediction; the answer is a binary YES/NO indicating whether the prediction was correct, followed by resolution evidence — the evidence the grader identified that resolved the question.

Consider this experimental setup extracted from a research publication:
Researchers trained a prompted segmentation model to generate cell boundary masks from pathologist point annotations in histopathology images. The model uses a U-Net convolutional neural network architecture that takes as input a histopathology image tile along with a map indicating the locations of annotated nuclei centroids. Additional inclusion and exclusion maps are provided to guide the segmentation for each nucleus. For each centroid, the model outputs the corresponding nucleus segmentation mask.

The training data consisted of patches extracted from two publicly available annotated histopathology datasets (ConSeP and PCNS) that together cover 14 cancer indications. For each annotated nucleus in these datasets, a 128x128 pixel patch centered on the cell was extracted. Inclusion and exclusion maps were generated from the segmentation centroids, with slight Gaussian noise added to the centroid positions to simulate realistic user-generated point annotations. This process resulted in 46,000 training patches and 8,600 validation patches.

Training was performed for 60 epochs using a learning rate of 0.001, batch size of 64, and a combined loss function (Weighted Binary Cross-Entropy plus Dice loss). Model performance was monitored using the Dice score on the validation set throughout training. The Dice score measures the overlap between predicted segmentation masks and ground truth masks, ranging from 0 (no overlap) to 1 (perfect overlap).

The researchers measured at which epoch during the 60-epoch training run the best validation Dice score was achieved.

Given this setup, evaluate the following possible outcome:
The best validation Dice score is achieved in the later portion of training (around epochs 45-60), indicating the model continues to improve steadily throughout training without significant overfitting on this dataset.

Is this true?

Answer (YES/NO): NO